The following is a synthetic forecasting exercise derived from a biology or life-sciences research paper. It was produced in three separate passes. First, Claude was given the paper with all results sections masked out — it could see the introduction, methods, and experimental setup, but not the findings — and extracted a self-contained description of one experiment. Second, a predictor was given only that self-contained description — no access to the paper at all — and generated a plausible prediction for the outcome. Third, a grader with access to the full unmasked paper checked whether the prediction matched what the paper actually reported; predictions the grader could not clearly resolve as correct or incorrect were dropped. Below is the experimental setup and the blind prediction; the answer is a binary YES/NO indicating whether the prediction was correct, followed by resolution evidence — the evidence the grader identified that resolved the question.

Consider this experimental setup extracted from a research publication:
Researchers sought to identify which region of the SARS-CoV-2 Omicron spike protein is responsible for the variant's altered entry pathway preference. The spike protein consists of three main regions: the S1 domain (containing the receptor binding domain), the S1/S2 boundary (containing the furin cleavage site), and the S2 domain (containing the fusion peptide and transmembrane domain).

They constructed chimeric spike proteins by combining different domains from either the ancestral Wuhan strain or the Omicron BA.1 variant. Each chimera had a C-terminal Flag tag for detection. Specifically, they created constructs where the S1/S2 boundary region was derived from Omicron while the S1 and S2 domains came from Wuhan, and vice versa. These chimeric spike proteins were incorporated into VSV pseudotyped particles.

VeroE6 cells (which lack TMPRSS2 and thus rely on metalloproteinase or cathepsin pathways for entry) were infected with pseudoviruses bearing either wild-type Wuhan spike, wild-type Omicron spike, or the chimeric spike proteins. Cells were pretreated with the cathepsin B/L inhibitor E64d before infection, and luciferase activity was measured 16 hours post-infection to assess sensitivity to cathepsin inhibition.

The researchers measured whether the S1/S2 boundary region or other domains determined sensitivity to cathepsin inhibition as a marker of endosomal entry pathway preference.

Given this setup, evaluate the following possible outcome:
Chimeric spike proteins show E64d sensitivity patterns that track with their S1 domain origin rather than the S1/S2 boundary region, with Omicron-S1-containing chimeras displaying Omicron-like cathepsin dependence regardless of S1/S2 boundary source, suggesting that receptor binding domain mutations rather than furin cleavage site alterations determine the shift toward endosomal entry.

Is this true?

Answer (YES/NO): NO